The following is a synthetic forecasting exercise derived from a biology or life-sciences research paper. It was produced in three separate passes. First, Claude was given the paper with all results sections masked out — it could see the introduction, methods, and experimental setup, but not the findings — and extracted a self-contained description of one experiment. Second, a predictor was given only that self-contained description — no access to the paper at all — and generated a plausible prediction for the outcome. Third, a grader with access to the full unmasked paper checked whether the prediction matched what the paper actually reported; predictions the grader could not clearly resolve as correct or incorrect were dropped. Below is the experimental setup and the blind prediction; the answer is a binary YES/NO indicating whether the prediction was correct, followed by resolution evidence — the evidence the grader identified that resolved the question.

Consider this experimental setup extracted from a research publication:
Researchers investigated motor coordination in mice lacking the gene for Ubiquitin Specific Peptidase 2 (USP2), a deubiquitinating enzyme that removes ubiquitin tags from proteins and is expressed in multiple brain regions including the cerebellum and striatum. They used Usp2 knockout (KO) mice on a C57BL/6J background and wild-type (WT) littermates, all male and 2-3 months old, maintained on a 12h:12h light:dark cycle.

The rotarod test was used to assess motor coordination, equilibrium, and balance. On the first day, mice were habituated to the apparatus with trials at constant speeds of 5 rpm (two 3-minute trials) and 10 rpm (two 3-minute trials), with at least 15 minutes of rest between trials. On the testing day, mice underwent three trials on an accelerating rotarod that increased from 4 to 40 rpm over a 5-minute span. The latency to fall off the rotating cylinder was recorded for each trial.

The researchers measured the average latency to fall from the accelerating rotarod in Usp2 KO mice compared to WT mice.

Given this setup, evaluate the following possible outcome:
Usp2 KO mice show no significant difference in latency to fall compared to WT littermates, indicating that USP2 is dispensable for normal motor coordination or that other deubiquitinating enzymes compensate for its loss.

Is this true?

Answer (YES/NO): NO